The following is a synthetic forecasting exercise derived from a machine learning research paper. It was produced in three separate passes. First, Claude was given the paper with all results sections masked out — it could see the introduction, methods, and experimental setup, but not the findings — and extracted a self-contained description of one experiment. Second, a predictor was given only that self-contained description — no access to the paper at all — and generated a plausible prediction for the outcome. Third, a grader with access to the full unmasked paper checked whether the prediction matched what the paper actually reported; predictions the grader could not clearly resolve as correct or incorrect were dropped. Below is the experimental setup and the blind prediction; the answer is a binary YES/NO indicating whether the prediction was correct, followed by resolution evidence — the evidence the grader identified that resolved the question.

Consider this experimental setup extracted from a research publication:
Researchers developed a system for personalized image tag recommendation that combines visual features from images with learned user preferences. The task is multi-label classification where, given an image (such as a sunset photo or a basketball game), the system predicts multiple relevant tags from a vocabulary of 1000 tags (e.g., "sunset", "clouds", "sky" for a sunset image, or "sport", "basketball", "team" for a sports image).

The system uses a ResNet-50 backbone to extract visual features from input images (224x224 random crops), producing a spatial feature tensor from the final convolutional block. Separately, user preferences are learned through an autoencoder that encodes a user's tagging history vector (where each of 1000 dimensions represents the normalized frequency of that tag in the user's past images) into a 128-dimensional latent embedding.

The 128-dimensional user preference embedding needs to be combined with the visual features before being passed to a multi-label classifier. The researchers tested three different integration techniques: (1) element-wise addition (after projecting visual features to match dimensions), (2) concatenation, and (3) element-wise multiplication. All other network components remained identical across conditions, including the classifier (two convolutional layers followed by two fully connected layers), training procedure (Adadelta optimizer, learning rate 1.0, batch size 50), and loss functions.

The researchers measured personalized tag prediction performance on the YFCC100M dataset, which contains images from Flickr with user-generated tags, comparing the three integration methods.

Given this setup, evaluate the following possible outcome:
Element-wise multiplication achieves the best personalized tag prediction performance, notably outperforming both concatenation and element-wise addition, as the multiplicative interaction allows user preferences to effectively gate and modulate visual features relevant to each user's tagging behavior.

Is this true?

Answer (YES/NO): NO